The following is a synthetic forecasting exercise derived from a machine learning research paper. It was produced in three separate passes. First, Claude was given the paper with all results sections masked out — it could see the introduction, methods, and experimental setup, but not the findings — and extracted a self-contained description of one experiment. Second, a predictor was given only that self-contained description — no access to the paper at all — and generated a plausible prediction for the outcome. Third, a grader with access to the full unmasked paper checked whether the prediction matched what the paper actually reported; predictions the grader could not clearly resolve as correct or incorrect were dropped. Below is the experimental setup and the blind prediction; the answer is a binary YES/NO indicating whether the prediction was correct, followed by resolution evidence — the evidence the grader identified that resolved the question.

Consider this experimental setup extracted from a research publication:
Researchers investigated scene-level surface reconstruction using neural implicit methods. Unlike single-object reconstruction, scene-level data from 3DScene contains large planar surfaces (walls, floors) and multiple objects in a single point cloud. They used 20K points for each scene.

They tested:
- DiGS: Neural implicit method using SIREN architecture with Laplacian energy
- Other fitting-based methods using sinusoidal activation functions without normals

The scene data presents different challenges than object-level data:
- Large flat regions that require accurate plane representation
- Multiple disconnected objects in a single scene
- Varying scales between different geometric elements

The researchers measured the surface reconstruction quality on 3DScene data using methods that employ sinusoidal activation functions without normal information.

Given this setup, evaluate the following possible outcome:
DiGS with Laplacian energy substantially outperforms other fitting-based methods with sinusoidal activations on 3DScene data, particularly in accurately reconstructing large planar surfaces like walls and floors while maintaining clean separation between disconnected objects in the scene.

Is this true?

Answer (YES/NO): NO